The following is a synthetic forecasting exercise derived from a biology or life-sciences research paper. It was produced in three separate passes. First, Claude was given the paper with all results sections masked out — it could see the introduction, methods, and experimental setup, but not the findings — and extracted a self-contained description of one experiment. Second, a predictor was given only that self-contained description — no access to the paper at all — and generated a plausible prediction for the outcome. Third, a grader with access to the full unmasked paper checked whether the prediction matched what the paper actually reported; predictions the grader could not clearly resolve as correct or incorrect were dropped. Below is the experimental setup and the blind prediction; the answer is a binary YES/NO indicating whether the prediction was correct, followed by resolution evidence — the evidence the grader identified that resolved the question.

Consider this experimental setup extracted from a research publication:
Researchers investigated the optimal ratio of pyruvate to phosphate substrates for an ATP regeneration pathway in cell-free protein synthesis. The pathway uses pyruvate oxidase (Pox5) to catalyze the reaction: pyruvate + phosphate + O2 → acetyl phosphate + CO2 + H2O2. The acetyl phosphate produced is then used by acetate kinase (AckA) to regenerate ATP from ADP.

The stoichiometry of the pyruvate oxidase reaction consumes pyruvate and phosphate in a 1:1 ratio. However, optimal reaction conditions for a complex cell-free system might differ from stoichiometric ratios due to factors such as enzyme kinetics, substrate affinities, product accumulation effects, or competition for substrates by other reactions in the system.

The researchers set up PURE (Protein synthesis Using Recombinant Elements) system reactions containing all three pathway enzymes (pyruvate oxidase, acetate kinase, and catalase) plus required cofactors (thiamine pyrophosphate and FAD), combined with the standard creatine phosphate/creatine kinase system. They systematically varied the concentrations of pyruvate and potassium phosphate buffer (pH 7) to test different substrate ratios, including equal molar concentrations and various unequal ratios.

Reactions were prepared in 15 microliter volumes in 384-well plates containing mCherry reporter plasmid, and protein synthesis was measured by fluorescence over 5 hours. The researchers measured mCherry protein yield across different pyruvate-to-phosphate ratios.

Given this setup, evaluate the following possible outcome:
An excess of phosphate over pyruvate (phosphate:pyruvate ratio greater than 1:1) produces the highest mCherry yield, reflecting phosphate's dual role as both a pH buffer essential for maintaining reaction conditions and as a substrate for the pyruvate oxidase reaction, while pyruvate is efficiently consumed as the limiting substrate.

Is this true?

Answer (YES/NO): NO